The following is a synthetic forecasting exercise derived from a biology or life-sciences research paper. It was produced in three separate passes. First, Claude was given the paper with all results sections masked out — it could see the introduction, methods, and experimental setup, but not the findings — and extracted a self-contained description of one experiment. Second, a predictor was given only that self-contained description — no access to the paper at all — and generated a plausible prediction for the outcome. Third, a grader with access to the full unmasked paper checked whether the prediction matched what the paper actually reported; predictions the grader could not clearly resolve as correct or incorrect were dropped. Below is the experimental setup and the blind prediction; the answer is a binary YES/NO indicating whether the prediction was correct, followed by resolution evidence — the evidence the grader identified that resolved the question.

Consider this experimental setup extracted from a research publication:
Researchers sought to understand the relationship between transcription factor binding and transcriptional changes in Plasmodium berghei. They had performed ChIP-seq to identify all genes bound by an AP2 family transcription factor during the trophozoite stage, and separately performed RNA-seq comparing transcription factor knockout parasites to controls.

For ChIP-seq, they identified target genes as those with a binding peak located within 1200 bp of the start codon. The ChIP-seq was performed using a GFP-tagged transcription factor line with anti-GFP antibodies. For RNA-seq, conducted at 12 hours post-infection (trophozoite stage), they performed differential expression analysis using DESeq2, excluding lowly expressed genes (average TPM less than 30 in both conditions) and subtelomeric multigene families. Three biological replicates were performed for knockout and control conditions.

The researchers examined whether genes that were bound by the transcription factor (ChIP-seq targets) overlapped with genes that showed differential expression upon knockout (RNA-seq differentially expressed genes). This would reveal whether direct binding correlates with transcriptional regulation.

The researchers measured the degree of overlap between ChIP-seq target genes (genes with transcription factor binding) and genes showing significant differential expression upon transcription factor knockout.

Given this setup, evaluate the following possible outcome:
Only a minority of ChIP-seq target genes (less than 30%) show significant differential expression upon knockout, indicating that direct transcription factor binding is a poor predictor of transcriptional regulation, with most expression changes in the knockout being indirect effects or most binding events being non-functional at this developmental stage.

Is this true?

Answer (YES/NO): NO